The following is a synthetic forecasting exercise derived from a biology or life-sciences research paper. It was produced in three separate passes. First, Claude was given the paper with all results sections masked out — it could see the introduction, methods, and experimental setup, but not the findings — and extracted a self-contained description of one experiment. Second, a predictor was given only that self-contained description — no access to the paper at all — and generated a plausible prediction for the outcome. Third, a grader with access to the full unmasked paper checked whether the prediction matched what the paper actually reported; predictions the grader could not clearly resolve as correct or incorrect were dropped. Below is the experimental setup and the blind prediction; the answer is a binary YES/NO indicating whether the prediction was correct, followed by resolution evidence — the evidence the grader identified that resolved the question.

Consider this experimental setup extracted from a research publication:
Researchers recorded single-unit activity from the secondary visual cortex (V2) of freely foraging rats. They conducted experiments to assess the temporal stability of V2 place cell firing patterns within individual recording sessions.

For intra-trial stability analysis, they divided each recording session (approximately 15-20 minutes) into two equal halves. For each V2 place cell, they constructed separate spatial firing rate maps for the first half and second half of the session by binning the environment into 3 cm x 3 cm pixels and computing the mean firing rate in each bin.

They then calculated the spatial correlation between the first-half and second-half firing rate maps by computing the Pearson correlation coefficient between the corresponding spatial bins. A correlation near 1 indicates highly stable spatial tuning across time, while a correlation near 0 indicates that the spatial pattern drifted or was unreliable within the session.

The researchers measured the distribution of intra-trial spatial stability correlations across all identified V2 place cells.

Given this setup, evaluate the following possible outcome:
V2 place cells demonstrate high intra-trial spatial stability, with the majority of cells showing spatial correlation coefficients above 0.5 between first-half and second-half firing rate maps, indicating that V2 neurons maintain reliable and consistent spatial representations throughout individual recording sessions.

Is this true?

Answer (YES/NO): YES